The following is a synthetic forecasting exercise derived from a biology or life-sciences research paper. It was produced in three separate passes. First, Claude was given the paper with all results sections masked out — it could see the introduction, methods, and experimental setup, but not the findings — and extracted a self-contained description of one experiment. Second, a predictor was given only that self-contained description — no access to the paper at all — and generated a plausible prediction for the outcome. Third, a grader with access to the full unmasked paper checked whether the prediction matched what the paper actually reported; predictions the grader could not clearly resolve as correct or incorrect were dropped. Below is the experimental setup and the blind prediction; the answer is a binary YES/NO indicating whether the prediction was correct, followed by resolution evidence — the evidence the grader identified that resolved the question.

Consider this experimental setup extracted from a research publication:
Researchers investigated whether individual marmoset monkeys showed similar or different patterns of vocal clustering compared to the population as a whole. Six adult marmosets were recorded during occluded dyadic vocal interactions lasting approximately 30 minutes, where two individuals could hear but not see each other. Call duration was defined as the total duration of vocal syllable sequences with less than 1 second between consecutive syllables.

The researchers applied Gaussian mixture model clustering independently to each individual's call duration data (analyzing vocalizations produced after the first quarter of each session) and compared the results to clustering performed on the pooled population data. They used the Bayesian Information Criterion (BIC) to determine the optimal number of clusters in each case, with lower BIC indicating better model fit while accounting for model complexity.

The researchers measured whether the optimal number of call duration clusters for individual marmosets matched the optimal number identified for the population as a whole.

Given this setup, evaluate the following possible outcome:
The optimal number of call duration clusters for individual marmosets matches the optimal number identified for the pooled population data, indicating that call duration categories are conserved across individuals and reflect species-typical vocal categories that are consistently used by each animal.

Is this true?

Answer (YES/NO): YES